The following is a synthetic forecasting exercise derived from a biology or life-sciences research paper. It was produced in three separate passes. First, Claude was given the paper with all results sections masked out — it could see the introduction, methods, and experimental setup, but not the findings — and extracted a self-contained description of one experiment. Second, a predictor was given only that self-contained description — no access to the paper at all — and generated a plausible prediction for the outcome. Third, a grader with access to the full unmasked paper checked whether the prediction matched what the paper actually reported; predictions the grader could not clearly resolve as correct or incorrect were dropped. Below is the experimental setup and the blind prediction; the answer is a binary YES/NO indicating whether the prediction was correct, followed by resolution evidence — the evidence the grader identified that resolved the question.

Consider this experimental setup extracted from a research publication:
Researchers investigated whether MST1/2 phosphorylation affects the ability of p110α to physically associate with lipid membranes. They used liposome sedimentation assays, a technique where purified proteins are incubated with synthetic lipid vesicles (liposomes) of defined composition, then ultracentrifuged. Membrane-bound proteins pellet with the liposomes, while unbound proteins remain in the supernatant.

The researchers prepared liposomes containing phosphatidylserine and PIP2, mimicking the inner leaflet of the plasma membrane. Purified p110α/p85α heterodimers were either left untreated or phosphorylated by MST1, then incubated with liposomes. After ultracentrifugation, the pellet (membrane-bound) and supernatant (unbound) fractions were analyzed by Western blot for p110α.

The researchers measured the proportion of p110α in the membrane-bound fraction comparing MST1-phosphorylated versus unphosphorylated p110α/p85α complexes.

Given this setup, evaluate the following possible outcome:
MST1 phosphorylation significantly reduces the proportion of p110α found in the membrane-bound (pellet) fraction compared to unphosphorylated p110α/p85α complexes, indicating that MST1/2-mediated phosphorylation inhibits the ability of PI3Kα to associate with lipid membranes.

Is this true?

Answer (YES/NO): YES